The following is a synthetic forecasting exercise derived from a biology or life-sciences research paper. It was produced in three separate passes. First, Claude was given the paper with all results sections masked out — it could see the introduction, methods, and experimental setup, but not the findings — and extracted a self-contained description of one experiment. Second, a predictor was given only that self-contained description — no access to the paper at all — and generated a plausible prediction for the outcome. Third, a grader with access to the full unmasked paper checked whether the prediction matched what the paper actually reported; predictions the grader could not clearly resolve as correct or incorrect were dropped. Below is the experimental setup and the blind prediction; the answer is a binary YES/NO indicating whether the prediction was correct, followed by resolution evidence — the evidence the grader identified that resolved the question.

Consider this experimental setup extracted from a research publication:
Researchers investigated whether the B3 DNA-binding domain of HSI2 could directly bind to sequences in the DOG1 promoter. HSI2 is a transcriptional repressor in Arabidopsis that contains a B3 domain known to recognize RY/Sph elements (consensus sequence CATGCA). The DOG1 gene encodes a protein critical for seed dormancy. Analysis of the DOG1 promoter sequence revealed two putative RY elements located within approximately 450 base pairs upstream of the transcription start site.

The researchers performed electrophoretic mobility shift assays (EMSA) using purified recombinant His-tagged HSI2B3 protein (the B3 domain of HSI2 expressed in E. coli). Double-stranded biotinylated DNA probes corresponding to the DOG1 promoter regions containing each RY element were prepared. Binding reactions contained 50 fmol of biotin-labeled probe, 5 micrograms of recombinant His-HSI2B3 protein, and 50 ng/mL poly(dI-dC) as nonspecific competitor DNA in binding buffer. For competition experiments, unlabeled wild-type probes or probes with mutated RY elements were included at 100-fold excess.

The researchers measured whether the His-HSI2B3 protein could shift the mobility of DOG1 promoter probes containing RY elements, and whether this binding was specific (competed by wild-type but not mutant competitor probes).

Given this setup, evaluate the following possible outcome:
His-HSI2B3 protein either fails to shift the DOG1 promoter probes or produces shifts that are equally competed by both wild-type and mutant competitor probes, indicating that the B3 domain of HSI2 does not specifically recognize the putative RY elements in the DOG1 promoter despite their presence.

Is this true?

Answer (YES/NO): NO